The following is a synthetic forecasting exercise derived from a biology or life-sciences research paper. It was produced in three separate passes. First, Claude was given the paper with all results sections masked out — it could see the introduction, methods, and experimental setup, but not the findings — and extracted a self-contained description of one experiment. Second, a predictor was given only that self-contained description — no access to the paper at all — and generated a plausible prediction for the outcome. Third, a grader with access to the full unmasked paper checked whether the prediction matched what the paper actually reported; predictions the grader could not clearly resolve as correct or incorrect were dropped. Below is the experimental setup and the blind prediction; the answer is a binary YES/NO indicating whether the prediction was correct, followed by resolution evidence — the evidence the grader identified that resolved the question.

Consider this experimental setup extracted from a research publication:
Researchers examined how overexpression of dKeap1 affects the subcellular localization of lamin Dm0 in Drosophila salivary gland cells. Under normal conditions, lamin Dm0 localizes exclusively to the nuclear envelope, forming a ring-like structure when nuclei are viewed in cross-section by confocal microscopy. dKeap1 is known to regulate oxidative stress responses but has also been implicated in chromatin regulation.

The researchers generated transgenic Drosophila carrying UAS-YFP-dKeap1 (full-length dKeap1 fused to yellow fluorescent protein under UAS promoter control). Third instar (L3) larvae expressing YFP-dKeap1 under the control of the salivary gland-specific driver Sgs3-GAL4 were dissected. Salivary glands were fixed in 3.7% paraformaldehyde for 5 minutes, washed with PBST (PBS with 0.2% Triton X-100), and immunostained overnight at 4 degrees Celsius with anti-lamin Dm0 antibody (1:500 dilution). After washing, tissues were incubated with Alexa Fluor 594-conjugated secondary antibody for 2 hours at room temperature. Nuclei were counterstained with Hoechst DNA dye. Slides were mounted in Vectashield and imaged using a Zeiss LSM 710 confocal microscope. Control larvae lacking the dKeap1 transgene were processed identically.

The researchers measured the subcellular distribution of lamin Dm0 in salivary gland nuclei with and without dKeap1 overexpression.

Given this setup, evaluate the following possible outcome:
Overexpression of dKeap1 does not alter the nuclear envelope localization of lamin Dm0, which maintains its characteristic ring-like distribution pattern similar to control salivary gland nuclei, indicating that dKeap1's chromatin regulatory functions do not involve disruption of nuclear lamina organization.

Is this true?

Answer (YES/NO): NO